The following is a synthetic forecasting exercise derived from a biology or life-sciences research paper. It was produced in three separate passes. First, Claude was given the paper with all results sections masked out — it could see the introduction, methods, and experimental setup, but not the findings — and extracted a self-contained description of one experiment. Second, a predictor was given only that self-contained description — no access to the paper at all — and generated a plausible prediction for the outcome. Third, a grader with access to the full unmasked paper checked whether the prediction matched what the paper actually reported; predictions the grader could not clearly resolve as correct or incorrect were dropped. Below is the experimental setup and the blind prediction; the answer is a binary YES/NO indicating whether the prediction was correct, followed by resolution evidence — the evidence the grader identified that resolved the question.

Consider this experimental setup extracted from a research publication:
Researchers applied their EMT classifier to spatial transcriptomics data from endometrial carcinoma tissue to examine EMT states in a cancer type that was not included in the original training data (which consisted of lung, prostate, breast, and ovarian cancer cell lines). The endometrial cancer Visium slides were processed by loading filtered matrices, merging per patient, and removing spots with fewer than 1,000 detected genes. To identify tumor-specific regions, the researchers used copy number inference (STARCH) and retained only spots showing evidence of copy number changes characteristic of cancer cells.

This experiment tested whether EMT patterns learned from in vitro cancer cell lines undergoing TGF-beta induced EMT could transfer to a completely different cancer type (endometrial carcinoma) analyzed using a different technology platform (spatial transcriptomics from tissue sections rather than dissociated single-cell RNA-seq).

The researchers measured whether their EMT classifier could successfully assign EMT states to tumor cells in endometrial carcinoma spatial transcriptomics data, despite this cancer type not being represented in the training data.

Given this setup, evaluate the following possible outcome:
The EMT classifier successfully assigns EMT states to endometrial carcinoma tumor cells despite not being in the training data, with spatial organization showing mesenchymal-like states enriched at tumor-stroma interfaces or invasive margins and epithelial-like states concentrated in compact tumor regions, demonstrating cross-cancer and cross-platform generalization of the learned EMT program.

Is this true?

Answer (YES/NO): NO